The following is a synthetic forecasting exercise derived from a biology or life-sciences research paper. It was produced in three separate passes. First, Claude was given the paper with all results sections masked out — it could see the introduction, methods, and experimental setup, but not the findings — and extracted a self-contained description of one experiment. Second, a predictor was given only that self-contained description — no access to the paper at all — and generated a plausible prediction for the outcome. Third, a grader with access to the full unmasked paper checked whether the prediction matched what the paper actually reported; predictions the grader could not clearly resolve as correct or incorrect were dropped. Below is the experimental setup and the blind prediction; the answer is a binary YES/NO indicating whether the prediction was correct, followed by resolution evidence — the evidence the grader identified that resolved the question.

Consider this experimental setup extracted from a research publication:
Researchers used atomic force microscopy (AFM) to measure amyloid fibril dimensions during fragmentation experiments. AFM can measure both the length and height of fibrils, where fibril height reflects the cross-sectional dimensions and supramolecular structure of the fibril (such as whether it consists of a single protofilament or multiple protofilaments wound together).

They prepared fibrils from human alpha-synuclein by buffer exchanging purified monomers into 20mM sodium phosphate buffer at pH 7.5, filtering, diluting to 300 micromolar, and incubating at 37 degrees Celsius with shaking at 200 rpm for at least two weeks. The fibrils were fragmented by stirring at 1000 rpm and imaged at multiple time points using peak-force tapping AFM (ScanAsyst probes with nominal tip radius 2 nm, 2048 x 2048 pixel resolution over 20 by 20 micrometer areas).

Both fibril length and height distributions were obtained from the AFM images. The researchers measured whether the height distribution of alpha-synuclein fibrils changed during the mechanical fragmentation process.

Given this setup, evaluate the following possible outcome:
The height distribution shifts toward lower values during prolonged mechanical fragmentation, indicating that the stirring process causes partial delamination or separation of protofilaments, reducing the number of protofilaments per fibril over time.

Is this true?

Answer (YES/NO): NO